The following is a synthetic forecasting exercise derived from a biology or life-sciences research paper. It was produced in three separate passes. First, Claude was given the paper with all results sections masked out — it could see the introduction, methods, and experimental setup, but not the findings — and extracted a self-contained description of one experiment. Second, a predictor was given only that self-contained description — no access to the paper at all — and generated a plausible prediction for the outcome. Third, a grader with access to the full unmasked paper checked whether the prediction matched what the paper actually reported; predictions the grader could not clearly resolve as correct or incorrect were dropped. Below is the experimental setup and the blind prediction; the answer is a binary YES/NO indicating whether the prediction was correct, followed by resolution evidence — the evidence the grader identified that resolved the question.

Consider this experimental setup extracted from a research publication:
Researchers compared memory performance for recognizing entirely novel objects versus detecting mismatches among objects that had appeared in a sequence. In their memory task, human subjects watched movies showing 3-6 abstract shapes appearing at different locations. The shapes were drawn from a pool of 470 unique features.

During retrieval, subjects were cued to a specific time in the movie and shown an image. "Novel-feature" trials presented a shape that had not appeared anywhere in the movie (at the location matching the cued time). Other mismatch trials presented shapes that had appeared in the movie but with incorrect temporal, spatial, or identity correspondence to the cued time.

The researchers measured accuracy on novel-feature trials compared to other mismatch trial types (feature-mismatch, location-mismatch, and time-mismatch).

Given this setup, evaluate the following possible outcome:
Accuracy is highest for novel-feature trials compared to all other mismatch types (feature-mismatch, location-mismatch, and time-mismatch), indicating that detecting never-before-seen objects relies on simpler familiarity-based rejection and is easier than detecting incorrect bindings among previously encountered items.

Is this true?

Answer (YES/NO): YES